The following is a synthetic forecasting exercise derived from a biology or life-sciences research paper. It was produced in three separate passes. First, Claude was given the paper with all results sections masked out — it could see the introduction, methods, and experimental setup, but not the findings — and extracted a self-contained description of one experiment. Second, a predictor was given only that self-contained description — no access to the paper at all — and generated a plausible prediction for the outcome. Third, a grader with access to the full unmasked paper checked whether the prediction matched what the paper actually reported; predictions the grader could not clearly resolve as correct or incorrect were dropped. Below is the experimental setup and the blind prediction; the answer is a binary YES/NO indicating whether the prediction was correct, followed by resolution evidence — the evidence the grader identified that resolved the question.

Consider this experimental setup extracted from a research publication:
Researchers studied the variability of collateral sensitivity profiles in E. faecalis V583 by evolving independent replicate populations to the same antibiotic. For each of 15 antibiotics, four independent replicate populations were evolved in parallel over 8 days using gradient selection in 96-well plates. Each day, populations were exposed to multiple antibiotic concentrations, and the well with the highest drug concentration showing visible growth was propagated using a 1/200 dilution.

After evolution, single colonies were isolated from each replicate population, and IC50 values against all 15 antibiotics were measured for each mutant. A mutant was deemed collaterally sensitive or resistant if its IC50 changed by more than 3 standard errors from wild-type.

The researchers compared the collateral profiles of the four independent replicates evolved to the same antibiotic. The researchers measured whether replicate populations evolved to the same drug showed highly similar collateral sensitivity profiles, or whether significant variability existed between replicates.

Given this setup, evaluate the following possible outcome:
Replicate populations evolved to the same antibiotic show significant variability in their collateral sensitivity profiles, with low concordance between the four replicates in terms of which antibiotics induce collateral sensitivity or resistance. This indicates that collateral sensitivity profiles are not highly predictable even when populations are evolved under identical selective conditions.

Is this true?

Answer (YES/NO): YES